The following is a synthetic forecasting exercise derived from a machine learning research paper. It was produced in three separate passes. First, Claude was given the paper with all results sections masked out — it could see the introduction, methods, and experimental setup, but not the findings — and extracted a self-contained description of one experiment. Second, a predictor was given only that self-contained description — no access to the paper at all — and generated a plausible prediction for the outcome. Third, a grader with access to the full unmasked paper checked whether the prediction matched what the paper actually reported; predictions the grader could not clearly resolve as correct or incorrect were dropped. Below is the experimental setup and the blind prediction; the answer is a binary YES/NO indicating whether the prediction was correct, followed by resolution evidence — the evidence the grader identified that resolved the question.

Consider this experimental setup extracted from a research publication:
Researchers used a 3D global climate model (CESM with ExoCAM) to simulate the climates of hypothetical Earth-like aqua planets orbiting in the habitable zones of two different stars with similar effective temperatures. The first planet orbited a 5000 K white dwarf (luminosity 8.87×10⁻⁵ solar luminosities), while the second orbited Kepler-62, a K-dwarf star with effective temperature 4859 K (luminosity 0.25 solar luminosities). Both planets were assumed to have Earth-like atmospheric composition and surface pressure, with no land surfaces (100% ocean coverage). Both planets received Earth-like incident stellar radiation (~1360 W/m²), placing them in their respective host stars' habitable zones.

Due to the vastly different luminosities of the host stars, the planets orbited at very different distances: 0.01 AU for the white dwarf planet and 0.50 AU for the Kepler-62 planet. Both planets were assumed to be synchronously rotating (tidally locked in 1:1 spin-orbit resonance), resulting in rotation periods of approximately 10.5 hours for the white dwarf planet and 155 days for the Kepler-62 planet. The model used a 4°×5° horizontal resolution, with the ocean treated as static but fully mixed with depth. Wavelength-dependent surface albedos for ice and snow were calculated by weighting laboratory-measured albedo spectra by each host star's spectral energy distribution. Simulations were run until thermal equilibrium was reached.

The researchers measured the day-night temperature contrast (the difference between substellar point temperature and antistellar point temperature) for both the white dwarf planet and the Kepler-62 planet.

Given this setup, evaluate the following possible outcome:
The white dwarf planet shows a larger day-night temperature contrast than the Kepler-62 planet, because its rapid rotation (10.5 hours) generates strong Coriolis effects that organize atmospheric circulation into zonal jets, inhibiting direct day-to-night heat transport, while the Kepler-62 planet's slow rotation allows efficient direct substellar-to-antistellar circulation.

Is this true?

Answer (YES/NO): NO